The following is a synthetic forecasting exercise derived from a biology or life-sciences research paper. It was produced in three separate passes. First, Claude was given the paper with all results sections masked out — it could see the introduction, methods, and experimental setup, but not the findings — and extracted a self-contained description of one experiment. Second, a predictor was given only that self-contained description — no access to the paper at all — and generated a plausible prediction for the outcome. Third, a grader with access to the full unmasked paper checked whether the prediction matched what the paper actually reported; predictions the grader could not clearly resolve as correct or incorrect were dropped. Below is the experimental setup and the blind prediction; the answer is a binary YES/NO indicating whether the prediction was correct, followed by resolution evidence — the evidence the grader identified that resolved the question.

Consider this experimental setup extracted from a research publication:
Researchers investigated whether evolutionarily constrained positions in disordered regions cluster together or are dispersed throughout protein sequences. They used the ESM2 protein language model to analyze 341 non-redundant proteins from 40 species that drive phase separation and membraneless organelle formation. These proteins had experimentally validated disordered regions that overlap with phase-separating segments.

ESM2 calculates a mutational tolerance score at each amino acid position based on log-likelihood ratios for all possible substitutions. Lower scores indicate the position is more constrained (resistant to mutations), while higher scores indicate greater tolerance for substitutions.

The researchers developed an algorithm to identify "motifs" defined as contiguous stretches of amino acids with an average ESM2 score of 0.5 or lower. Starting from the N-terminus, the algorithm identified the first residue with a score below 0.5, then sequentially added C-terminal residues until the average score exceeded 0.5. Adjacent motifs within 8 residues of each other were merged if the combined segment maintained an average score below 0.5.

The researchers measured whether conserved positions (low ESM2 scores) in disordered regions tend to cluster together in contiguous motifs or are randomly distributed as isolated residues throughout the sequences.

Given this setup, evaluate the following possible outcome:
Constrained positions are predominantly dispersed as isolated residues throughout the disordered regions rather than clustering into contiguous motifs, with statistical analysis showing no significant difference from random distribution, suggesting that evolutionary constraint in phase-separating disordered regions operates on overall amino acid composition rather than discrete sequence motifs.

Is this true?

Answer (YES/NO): NO